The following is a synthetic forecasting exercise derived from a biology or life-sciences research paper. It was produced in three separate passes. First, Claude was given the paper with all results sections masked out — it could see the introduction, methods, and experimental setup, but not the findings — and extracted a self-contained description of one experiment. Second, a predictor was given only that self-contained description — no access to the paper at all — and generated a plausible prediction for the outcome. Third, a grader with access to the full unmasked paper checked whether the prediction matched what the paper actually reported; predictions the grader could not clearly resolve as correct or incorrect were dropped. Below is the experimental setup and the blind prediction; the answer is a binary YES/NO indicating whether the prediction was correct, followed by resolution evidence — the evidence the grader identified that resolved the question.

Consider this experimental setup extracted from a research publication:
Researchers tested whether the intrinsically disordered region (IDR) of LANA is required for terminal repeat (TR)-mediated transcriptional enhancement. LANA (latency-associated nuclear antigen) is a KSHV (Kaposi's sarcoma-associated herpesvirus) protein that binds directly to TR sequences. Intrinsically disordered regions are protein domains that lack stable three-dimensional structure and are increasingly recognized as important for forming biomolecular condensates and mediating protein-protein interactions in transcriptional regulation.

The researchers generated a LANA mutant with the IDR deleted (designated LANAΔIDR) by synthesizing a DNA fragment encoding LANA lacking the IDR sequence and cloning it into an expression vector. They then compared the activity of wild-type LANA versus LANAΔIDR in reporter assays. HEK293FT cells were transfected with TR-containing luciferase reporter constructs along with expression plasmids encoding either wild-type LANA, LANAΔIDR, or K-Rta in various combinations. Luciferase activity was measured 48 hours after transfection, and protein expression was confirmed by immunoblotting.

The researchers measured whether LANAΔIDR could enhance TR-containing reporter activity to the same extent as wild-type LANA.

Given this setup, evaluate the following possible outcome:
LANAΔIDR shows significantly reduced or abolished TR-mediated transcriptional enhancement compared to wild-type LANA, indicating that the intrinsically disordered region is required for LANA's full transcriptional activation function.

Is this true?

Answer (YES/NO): NO